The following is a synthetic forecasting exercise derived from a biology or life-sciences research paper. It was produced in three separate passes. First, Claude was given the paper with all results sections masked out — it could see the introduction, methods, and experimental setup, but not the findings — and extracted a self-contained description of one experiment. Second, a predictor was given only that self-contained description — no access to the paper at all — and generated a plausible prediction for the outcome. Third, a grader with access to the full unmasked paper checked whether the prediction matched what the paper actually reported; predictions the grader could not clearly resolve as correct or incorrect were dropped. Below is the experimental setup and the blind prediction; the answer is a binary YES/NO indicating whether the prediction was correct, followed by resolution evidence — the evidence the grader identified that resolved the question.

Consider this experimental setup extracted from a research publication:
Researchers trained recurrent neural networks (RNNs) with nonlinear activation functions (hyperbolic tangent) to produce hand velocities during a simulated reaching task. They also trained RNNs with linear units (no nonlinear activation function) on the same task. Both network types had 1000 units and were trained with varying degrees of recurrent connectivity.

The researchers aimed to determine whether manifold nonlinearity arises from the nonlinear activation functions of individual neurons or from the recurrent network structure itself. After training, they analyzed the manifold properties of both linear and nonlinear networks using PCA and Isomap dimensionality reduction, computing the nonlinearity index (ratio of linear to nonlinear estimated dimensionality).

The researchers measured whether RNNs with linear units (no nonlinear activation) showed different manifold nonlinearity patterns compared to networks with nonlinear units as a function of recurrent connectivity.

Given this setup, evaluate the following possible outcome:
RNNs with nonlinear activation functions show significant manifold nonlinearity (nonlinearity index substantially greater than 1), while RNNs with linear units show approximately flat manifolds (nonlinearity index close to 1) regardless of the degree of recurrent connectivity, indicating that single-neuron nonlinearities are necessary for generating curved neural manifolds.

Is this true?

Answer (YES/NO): NO